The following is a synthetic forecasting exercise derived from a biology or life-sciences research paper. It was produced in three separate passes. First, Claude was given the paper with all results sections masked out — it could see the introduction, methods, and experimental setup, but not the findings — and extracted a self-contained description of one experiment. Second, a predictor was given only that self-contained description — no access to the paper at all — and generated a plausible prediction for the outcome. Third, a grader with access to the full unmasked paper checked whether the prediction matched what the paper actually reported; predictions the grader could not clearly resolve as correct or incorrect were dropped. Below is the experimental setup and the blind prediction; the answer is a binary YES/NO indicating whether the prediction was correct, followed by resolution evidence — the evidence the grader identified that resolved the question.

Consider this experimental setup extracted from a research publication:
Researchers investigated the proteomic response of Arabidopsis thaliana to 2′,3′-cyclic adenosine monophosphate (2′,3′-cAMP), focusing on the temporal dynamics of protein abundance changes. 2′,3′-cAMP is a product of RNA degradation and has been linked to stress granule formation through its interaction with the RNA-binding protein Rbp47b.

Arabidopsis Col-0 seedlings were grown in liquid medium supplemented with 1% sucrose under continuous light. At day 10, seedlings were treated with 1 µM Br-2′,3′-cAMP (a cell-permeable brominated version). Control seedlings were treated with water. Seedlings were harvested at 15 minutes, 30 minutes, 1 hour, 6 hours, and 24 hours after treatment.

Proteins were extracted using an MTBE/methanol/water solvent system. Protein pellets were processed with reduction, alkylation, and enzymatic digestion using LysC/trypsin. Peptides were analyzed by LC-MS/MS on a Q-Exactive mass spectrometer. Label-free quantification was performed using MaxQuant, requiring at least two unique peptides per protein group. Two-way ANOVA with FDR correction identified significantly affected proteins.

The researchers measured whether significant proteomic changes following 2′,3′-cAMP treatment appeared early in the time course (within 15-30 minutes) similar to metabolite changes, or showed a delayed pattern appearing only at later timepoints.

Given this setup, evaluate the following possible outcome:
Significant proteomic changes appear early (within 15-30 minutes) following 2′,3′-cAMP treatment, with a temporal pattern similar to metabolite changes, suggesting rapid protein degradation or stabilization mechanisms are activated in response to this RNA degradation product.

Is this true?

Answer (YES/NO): YES